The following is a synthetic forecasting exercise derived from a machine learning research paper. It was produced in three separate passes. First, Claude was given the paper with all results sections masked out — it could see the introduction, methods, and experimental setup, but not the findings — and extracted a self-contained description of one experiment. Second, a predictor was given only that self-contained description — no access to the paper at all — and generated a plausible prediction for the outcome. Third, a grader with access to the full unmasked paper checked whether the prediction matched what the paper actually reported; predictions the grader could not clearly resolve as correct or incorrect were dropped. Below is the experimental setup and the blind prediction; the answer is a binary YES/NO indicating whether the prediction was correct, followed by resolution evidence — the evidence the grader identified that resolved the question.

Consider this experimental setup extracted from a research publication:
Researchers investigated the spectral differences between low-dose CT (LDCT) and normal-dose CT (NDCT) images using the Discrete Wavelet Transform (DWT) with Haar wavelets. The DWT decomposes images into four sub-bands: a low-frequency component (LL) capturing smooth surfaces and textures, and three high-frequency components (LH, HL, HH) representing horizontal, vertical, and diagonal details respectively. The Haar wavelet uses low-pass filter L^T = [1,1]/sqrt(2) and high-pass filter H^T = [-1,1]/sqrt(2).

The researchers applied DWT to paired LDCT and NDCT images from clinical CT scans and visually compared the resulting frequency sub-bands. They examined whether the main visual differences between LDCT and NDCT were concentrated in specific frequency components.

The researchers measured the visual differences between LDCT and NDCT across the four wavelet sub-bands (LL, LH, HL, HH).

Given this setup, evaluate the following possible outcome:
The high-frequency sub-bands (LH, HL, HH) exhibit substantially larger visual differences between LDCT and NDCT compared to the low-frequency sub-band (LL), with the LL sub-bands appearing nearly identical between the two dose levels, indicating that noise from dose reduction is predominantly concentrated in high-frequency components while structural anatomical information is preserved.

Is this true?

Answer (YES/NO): YES